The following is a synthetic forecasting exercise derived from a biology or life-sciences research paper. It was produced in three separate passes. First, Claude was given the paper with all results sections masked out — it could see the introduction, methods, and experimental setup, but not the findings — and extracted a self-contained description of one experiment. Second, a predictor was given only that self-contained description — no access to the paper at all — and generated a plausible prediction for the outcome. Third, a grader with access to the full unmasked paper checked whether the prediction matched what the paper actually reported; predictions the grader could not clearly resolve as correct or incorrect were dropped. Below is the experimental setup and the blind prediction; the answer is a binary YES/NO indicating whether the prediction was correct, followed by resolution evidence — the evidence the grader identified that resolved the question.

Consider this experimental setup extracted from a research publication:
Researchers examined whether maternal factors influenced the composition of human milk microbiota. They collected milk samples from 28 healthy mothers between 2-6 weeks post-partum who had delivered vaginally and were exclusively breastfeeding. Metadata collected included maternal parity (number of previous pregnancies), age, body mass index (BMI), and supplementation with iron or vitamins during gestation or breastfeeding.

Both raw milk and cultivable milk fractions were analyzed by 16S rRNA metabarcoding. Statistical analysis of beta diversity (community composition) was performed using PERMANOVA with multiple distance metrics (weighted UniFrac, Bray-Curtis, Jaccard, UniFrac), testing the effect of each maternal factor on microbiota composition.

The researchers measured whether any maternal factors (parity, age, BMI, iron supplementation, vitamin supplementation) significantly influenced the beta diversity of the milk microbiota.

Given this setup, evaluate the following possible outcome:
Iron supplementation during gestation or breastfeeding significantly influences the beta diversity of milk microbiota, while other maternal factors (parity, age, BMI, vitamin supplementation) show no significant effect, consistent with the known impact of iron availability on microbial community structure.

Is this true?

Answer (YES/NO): NO